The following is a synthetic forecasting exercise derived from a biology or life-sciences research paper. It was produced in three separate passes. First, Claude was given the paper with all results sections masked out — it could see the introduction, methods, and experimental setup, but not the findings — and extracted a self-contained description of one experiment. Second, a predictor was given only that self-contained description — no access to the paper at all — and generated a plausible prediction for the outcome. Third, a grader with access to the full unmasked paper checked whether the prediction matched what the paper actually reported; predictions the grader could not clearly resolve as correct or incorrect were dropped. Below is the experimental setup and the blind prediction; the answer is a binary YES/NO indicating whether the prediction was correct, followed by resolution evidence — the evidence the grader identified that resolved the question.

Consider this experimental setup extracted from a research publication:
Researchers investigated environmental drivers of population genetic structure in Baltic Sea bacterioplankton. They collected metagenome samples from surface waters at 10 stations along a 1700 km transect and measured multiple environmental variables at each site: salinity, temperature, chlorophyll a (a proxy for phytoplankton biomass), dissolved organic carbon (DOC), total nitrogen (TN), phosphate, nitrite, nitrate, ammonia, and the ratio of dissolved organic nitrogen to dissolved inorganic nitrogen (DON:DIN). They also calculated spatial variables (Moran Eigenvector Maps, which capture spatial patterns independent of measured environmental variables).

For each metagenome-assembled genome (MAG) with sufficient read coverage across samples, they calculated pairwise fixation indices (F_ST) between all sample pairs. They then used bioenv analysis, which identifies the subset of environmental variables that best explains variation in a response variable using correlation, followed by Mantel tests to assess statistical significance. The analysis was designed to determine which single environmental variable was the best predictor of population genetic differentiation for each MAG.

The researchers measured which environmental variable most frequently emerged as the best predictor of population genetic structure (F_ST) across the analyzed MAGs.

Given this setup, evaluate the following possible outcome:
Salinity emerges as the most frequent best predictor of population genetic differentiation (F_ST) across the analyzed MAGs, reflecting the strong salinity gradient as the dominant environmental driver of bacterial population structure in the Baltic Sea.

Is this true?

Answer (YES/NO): YES